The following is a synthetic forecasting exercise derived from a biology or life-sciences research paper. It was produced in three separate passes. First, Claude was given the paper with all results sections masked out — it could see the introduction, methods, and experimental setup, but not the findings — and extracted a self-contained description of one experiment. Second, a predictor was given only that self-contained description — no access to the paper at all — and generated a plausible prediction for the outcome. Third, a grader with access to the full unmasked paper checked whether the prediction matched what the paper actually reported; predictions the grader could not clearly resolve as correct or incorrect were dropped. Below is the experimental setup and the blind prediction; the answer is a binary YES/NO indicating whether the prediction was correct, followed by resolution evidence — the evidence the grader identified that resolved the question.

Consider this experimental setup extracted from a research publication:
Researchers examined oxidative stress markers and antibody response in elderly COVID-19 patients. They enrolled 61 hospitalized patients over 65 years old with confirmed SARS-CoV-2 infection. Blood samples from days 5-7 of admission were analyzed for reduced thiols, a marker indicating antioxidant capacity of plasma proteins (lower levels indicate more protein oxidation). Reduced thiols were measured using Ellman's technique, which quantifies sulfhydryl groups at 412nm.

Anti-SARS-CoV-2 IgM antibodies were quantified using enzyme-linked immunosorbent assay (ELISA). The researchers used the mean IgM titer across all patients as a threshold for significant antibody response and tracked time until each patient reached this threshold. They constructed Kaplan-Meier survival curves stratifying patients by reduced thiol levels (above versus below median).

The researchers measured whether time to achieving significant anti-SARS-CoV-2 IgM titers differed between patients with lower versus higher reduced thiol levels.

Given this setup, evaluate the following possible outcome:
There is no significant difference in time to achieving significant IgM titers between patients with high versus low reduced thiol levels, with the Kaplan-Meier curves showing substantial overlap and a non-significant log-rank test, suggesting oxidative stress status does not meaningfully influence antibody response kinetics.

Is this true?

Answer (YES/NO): NO